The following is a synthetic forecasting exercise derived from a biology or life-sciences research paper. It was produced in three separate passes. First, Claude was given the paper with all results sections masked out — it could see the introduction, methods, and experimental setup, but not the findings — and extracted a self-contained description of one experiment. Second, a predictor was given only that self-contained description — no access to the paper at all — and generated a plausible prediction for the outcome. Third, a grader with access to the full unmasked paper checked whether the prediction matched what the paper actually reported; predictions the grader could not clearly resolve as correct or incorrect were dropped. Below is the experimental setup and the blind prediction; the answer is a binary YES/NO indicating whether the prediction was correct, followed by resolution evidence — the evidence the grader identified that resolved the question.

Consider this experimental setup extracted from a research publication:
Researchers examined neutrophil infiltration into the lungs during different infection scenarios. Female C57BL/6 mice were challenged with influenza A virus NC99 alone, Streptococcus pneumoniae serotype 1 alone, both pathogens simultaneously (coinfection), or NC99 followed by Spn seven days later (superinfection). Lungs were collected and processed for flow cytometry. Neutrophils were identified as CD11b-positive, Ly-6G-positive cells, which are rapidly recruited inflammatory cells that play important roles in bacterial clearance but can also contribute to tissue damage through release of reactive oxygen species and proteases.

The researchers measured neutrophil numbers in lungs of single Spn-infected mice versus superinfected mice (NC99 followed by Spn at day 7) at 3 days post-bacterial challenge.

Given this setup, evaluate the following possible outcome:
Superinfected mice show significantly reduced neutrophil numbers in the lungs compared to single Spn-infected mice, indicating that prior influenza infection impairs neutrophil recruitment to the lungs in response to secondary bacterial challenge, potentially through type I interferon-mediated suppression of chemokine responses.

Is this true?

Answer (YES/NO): NO